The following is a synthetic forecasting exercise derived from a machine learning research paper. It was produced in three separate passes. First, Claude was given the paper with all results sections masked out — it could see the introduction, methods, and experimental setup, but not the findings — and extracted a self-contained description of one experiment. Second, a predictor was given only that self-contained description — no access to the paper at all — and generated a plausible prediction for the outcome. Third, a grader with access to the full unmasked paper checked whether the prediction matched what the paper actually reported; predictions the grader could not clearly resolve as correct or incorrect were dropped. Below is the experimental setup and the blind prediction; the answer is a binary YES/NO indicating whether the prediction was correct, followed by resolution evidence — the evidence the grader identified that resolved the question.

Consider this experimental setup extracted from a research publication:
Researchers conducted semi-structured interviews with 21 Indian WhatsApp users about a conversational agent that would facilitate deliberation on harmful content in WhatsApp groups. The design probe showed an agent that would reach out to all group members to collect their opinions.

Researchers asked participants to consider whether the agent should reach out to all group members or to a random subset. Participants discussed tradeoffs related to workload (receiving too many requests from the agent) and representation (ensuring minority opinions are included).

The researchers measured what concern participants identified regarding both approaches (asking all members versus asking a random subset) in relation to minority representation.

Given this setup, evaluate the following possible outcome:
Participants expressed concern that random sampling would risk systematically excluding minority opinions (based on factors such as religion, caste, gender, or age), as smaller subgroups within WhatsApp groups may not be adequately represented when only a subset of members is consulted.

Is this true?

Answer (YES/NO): YES